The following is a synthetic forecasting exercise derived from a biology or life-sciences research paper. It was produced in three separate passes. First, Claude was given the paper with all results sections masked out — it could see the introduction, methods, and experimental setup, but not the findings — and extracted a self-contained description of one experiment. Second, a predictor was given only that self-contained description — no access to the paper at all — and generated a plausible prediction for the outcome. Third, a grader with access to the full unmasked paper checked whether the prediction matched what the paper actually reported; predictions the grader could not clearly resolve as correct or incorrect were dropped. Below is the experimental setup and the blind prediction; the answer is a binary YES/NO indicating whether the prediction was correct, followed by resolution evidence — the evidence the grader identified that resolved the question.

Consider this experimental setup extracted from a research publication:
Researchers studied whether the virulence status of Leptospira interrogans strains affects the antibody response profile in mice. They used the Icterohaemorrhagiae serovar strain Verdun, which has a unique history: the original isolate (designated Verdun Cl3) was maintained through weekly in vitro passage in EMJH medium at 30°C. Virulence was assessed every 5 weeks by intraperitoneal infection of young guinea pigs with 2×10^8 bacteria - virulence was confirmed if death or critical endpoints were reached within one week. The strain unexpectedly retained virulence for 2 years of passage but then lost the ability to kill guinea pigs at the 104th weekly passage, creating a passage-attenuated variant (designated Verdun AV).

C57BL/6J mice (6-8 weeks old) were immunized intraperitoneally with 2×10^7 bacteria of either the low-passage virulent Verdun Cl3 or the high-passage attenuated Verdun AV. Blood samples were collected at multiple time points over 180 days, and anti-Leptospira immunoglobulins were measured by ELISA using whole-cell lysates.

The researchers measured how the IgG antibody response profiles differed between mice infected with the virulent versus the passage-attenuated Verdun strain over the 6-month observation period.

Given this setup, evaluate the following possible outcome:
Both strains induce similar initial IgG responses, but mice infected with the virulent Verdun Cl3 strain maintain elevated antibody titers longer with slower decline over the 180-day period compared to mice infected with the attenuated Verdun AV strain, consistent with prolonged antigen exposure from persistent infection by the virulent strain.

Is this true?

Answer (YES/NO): NO